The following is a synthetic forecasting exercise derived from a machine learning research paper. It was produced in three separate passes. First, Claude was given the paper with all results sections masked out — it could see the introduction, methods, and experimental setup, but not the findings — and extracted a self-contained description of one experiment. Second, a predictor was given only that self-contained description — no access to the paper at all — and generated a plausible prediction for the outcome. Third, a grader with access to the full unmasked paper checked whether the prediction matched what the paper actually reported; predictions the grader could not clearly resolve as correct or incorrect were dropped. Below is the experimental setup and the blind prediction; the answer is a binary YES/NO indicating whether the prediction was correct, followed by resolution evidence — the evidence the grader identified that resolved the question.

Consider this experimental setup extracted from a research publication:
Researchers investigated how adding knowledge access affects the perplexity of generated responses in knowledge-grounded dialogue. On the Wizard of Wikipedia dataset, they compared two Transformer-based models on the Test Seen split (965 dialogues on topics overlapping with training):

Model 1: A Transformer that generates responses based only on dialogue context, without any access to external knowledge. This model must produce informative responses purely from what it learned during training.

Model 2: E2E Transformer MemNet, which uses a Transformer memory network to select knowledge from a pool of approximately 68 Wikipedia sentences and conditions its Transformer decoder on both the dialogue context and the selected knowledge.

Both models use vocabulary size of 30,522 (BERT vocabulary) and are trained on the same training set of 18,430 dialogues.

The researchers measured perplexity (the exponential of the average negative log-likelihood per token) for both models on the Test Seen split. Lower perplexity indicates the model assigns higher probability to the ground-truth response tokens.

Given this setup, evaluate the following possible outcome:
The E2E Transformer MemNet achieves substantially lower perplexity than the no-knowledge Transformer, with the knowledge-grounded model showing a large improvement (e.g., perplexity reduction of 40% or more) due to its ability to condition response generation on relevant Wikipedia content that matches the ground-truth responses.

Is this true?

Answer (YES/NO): NO